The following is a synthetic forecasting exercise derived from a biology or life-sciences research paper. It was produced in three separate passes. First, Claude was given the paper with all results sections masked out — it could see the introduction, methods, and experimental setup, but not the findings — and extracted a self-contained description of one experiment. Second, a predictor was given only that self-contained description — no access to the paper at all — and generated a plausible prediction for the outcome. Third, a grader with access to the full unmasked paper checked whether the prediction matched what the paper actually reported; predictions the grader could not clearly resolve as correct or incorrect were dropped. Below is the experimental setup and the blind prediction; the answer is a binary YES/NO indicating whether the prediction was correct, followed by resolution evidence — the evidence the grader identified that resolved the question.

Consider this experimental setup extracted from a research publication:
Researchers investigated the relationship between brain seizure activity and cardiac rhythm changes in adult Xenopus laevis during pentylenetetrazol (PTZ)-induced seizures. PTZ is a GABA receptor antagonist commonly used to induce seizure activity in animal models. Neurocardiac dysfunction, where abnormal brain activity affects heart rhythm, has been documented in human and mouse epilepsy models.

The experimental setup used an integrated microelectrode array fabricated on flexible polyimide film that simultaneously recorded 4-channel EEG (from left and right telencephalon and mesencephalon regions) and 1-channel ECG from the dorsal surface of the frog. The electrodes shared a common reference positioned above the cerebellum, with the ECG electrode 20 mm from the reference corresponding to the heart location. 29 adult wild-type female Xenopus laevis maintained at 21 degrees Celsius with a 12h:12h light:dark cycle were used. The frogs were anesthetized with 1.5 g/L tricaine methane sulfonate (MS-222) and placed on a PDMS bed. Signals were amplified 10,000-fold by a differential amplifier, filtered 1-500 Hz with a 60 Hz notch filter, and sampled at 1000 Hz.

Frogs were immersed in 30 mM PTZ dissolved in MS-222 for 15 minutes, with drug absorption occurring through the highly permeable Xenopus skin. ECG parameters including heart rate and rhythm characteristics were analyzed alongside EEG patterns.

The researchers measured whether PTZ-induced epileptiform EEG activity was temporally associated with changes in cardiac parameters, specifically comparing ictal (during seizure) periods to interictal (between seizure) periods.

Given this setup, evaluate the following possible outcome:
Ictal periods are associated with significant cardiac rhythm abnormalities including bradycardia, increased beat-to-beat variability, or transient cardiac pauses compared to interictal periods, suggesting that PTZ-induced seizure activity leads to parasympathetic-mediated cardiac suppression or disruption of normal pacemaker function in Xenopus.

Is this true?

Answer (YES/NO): NO